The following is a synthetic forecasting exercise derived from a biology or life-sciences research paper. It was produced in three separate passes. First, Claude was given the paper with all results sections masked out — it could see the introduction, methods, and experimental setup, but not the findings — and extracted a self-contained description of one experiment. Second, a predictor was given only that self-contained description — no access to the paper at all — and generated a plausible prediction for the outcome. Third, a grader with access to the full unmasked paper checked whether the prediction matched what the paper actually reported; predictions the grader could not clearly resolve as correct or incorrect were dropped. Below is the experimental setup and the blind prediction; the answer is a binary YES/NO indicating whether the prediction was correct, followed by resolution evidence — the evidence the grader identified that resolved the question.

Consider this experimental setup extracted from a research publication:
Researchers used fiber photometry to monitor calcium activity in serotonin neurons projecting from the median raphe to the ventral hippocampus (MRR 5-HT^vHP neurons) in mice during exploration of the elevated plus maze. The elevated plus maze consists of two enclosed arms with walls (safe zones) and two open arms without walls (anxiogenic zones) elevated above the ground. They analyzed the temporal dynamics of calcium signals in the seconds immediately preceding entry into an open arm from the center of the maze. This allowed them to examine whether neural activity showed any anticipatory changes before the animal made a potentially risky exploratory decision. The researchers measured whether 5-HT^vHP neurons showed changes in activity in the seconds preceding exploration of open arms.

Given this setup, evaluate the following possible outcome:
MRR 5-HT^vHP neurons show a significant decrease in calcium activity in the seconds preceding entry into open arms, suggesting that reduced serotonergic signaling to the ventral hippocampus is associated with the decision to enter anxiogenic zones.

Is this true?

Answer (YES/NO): NO